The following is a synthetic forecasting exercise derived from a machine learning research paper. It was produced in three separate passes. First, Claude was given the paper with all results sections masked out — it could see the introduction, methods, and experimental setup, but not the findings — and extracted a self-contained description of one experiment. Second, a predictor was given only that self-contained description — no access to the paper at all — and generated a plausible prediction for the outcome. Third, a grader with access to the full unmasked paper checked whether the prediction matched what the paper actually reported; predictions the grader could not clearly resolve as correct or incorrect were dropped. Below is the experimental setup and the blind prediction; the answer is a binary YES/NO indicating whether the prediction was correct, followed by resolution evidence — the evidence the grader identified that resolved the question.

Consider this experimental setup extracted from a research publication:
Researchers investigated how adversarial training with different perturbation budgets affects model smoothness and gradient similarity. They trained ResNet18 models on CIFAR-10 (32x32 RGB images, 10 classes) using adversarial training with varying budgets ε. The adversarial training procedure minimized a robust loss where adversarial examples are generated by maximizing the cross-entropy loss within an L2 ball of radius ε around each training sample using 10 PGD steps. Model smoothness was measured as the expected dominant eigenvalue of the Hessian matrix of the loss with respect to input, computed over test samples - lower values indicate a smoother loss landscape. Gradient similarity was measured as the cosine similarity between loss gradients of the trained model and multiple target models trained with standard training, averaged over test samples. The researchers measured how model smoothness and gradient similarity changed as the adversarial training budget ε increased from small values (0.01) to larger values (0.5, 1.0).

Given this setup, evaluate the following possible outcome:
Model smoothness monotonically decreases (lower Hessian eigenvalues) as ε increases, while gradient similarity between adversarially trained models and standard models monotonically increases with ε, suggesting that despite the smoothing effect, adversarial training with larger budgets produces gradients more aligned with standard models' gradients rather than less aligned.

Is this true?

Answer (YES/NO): NO